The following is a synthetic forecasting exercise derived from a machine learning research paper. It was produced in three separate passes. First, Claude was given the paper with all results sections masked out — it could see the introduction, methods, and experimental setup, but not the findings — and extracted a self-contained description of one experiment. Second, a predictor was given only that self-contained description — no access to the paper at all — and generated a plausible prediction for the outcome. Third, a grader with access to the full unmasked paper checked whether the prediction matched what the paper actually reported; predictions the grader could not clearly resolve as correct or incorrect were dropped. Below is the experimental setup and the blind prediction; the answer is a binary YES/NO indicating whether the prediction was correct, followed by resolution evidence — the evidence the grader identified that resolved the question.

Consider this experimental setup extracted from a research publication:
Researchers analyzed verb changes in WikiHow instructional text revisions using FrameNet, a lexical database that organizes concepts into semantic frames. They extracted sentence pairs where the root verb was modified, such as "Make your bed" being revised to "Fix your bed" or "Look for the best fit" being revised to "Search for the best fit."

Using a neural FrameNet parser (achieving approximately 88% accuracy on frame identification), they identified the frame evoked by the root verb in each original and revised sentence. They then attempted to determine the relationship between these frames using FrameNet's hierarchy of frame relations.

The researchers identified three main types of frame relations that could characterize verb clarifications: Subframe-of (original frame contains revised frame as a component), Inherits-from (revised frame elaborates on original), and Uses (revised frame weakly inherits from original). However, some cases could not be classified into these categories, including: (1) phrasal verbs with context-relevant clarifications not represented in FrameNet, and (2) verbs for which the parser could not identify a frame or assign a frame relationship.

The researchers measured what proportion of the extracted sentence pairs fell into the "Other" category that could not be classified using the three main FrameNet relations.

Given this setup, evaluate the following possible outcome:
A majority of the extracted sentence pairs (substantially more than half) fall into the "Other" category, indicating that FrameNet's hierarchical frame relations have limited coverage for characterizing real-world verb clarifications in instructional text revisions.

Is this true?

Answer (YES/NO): NO